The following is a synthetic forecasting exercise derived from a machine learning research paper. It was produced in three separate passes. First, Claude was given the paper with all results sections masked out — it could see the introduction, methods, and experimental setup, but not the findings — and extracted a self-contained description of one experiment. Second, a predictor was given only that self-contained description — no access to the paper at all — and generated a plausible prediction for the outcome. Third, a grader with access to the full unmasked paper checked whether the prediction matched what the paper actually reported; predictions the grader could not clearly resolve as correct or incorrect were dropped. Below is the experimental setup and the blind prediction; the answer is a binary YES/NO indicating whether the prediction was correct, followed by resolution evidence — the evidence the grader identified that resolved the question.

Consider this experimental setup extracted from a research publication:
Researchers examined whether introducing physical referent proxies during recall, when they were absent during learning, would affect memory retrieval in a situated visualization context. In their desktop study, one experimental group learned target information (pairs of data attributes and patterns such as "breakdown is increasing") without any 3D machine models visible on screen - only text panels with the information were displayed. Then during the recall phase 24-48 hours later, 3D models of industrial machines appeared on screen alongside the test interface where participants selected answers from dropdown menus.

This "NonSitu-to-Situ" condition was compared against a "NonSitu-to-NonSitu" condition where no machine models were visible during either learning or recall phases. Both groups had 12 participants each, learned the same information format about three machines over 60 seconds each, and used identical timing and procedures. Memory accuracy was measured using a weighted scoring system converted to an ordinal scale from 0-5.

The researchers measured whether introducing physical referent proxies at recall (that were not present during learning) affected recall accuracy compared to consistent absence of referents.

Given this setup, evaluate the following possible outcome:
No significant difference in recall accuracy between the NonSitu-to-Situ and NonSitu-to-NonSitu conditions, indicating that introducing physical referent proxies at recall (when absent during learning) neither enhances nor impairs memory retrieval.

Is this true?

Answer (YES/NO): YES